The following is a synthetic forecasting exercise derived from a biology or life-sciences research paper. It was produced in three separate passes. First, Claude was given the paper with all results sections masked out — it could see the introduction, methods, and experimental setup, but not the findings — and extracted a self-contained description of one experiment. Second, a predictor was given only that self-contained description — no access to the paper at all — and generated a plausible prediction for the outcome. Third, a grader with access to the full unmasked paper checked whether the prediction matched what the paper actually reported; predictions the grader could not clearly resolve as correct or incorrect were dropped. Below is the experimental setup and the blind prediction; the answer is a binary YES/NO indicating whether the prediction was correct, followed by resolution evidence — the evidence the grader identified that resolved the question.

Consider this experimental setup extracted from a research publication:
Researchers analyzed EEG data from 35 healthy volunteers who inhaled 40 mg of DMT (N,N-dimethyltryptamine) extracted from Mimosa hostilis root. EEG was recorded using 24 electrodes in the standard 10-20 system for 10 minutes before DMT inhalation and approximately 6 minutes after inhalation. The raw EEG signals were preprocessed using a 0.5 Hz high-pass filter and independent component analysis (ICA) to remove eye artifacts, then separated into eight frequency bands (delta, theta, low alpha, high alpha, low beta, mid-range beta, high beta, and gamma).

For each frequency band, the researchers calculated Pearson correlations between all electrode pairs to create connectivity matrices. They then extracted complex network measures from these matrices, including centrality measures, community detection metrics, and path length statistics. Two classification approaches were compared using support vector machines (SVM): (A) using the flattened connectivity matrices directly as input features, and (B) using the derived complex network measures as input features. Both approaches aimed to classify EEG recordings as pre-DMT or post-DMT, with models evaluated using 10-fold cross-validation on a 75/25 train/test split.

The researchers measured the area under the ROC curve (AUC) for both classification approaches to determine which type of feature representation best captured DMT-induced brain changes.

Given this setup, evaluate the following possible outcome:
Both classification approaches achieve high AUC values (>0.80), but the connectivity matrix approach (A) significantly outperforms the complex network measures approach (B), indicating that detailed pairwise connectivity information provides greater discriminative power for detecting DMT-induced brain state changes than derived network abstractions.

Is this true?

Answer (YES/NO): NO